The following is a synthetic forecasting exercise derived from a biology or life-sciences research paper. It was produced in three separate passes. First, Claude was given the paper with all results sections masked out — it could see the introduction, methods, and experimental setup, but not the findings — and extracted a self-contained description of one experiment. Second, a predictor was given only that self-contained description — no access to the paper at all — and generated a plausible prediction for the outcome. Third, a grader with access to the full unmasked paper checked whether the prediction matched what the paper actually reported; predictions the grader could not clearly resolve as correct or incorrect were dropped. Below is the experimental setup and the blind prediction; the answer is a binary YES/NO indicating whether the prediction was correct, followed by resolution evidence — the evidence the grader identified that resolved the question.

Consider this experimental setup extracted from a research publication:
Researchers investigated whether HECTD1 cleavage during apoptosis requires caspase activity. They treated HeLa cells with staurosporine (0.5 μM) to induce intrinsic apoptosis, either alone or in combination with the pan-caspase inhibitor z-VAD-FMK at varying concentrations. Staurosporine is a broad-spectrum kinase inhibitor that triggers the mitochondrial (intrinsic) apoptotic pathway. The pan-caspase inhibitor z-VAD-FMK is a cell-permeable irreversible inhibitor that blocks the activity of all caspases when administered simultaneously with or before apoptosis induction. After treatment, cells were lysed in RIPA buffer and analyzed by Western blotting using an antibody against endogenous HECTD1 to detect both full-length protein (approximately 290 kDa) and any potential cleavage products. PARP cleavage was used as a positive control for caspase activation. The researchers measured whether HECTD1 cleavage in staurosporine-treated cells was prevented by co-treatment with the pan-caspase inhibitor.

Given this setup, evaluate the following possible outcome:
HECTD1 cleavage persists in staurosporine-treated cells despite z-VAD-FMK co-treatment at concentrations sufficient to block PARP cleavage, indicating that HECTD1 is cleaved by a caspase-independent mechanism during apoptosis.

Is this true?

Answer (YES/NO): NO